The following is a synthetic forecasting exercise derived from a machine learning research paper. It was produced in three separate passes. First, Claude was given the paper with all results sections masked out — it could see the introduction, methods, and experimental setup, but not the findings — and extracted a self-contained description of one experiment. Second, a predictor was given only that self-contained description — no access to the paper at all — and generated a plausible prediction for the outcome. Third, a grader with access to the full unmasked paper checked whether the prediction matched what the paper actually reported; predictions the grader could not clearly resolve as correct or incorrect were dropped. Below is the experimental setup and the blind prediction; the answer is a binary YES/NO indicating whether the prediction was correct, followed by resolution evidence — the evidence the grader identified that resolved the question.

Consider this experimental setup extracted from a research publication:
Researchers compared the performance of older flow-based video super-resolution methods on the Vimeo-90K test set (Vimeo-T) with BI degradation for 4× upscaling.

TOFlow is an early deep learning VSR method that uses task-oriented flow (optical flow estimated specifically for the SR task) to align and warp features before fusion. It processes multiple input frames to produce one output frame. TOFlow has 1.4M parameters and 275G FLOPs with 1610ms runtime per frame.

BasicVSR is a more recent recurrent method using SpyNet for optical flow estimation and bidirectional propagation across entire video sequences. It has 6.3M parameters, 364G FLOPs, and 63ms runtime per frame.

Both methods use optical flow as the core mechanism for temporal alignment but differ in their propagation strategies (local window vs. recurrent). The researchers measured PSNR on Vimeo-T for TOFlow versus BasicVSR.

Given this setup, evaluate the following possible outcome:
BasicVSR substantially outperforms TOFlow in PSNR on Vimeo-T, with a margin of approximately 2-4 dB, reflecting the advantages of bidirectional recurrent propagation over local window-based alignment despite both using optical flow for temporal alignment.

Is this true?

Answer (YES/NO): NO